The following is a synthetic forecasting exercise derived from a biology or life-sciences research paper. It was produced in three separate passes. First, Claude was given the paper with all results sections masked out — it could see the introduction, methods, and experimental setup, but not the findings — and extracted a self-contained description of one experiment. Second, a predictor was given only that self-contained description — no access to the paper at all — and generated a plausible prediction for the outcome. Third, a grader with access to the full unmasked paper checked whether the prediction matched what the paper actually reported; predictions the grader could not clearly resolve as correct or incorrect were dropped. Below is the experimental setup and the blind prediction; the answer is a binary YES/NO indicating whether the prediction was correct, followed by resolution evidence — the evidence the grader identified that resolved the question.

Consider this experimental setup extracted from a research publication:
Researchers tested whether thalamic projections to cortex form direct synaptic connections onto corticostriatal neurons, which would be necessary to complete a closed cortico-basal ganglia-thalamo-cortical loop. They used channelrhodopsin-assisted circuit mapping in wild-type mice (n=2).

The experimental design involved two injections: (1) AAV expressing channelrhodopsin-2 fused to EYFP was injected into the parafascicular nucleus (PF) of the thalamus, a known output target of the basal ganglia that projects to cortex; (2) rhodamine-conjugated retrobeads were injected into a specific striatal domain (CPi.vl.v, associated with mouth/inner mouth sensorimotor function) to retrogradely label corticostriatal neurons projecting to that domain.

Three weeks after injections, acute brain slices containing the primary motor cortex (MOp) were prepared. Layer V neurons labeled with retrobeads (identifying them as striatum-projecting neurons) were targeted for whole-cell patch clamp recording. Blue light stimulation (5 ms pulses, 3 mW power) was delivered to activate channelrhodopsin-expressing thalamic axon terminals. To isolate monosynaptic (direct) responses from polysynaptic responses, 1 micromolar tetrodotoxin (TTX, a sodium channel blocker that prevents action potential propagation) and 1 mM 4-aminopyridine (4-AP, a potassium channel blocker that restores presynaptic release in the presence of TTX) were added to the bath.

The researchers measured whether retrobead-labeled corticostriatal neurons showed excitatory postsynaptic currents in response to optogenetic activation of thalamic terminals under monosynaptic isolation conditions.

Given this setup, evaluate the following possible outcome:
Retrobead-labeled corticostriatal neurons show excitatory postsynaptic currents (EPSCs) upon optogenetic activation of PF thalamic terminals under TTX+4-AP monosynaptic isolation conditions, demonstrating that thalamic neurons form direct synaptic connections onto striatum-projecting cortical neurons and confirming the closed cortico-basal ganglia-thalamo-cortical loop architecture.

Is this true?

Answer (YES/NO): YES